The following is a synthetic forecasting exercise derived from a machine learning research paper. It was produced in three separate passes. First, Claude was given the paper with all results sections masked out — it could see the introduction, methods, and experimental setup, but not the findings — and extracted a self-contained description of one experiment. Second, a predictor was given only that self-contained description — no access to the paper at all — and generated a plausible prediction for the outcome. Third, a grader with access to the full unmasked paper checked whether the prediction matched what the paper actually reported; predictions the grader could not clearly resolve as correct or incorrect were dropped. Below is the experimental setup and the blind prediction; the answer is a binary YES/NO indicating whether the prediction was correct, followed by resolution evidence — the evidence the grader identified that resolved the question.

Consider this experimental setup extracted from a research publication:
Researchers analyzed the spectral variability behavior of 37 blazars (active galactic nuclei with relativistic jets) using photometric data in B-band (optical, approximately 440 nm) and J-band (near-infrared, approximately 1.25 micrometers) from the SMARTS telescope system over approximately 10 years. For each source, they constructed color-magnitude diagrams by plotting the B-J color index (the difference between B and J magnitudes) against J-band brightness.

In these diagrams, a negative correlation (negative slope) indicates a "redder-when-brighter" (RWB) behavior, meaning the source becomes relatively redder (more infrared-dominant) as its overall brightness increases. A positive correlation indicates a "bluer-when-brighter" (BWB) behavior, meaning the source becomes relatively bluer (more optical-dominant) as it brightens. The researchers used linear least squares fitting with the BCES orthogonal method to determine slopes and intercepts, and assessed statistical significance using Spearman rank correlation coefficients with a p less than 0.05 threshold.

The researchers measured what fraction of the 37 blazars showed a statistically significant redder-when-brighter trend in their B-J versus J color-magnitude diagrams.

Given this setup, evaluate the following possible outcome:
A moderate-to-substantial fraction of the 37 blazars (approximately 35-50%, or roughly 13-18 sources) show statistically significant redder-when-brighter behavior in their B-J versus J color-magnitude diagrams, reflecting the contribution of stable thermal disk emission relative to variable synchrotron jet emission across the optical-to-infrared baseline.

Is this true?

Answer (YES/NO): NO